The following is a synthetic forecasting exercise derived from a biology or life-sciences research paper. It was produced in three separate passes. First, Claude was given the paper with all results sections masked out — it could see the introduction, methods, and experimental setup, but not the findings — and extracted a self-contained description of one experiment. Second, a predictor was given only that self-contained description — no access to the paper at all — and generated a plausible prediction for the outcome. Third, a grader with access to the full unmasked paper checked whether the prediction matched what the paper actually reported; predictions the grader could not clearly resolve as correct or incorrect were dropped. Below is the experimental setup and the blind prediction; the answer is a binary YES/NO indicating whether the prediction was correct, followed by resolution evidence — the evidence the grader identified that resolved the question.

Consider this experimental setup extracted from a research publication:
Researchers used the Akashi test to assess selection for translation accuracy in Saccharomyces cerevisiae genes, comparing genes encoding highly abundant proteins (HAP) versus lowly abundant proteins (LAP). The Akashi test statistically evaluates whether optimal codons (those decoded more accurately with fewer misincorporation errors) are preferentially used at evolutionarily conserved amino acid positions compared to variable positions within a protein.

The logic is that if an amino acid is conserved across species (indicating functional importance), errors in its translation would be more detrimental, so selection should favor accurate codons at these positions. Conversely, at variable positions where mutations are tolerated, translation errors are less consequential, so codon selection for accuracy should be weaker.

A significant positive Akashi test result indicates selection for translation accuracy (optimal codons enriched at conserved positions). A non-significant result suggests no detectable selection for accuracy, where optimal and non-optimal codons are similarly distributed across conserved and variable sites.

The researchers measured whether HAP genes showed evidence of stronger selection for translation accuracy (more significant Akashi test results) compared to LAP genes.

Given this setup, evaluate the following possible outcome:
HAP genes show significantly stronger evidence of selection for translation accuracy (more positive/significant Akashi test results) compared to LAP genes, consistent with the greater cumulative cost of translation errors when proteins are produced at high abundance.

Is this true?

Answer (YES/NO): NO